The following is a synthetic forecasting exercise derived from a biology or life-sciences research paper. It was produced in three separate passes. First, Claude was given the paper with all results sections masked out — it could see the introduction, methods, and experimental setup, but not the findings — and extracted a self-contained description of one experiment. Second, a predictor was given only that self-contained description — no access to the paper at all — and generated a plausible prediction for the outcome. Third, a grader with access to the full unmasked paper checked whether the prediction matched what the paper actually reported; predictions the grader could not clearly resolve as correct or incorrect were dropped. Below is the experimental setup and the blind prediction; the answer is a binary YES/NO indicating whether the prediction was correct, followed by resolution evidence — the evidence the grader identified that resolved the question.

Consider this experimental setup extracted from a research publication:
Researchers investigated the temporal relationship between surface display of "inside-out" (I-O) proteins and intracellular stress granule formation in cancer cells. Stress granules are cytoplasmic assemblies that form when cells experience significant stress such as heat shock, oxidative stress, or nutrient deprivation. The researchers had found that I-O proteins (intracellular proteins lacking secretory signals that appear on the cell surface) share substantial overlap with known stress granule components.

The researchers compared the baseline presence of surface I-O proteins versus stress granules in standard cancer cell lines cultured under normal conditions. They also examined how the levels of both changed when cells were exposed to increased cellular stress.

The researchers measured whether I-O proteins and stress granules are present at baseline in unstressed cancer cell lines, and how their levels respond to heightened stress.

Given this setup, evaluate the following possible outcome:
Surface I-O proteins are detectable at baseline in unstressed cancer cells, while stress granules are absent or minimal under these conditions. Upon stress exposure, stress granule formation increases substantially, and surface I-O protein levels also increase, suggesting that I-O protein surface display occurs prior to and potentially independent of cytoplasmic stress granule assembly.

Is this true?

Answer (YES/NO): NO